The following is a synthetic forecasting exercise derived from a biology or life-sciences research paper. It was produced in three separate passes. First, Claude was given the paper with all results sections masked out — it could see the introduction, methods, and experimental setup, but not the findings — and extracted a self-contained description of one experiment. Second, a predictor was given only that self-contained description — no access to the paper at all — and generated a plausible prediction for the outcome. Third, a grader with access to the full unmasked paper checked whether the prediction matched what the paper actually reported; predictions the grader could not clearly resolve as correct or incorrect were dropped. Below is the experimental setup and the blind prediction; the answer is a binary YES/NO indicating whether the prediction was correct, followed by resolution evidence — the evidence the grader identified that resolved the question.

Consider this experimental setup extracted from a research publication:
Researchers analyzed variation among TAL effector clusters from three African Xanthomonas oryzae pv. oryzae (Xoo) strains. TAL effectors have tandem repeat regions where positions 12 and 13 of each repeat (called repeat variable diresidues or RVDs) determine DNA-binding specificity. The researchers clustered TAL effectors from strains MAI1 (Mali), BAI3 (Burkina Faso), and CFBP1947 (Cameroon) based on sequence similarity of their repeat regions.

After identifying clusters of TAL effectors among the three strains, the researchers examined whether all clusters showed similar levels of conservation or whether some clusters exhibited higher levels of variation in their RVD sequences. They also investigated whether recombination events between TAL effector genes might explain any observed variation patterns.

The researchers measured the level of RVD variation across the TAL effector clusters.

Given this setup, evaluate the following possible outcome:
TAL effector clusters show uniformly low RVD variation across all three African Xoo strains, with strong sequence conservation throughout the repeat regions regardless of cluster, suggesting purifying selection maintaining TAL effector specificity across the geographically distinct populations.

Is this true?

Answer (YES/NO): NO